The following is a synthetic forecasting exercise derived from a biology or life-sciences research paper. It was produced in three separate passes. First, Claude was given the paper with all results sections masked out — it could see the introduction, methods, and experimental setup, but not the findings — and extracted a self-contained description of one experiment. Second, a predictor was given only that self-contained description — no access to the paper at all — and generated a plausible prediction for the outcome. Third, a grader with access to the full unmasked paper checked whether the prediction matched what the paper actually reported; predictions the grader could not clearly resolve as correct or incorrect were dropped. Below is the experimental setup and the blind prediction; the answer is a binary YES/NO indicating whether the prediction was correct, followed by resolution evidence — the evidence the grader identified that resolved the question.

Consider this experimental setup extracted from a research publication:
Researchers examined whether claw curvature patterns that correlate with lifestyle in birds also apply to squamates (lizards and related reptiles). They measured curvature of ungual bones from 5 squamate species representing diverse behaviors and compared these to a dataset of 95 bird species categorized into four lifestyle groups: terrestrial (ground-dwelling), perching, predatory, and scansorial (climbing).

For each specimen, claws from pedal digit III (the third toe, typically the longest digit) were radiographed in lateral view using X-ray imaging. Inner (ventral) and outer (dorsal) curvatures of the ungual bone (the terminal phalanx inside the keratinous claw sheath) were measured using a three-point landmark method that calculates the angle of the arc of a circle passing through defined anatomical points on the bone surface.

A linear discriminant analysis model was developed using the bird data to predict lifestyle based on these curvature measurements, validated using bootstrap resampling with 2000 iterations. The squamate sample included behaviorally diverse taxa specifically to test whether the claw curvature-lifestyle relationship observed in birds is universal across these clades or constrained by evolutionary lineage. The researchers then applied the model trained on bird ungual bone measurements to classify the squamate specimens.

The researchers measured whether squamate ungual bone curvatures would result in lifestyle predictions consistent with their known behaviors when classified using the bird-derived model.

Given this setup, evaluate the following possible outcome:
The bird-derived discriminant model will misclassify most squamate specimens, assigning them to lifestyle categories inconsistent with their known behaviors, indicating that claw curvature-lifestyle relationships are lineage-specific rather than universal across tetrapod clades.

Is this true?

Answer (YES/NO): NO